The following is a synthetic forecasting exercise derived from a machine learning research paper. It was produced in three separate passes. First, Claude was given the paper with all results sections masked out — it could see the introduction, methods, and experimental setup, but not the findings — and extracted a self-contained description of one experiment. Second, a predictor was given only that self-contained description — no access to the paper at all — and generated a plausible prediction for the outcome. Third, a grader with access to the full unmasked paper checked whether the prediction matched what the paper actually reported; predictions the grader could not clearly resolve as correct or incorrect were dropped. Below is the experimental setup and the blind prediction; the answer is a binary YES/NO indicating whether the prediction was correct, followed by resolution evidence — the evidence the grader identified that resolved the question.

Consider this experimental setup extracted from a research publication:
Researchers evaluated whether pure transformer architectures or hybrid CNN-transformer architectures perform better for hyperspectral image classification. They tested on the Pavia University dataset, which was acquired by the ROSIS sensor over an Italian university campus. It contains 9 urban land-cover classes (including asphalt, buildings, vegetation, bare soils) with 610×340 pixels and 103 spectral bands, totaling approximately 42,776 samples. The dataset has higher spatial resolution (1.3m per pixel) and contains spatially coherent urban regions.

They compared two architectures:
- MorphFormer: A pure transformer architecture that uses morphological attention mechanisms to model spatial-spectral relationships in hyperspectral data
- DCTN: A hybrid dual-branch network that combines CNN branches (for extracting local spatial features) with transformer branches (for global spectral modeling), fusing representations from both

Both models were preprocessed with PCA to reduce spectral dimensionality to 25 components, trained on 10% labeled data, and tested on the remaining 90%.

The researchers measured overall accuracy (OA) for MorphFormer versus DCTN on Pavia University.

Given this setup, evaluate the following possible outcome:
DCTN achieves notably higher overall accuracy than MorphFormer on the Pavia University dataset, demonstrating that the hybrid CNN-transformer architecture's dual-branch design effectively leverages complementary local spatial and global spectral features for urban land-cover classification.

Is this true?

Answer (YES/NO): YES